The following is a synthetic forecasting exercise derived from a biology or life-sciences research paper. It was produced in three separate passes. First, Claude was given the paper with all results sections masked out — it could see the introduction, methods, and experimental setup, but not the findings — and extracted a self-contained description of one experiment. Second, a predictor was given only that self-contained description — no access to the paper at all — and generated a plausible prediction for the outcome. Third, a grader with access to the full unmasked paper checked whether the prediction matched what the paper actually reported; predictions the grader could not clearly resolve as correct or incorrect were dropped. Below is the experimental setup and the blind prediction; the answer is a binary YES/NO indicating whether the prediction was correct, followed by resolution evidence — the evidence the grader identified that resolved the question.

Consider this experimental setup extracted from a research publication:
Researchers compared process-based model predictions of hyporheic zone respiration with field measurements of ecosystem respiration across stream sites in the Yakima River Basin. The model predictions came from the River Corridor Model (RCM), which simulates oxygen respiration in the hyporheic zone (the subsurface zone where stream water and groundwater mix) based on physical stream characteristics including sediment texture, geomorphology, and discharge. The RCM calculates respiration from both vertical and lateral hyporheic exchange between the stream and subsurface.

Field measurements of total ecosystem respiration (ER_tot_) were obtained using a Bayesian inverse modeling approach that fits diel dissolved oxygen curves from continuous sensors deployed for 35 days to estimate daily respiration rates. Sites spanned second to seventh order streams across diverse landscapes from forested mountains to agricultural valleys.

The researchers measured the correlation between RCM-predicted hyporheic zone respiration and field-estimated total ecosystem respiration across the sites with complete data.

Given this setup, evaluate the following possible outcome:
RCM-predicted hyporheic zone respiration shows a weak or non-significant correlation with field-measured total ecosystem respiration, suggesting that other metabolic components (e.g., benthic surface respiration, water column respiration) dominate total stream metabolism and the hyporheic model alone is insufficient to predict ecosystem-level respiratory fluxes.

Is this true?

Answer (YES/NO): YES